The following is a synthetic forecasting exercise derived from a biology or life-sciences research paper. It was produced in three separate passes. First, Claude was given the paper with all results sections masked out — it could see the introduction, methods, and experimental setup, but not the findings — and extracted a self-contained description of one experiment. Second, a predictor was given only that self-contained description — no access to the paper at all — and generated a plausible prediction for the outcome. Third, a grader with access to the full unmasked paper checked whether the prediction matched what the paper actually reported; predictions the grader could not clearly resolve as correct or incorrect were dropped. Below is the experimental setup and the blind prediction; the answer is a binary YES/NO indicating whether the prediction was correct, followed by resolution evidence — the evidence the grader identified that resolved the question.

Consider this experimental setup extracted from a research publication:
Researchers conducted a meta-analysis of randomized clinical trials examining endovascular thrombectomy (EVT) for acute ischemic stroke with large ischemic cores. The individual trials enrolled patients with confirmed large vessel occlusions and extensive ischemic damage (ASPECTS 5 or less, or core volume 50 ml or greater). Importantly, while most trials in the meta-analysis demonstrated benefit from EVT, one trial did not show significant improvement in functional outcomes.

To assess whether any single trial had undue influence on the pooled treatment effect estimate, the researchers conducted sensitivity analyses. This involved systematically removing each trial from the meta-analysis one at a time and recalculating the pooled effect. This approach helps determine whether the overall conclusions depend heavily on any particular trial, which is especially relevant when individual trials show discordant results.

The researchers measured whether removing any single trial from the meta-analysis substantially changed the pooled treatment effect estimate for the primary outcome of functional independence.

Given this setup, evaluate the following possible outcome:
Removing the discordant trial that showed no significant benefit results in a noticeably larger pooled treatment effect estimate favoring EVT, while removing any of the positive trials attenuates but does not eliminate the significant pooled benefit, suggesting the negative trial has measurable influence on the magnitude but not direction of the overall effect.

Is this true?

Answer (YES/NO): NO